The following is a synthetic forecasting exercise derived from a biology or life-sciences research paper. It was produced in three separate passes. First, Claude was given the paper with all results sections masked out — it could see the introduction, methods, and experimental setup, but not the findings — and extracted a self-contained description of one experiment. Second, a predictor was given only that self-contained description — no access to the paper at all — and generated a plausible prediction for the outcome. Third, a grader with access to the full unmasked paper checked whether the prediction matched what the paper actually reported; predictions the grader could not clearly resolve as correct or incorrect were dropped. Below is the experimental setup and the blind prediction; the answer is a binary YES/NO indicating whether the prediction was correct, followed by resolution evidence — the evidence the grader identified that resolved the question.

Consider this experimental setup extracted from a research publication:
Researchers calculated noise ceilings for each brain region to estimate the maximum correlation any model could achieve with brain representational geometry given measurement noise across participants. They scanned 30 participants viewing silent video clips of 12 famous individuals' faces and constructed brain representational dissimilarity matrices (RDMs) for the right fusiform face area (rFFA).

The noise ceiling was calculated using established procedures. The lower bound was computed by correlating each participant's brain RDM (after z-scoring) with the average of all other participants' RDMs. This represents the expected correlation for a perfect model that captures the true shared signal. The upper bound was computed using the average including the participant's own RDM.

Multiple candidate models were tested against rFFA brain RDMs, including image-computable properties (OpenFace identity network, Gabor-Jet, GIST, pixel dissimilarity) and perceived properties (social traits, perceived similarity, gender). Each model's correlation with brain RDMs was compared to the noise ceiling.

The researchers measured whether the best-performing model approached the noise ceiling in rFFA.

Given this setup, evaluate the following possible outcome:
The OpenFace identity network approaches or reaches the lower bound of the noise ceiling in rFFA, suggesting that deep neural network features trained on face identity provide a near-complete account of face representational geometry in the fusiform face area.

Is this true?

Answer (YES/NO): NO